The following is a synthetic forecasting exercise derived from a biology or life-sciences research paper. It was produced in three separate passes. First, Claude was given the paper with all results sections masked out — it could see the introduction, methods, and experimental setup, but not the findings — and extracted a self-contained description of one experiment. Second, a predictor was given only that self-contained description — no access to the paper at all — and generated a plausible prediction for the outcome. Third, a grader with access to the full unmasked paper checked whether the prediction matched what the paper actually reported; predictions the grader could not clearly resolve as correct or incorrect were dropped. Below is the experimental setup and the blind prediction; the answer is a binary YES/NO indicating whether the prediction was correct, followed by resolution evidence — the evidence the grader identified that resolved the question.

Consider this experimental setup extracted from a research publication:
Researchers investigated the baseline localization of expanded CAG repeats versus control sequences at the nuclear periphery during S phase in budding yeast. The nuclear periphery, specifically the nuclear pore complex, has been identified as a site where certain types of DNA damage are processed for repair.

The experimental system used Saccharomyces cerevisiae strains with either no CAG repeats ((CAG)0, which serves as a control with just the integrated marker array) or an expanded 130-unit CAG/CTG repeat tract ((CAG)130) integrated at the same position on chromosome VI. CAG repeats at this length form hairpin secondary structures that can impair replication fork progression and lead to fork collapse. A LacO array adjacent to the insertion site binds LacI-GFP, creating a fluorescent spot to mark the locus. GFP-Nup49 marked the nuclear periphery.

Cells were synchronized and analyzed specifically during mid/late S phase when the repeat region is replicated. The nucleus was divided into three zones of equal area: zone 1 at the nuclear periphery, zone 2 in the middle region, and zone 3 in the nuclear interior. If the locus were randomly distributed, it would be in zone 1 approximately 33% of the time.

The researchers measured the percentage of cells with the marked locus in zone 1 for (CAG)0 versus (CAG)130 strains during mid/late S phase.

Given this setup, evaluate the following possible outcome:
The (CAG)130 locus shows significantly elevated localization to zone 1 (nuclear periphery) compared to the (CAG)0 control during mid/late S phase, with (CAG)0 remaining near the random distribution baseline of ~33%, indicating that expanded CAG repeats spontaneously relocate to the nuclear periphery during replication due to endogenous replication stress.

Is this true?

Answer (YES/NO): YES